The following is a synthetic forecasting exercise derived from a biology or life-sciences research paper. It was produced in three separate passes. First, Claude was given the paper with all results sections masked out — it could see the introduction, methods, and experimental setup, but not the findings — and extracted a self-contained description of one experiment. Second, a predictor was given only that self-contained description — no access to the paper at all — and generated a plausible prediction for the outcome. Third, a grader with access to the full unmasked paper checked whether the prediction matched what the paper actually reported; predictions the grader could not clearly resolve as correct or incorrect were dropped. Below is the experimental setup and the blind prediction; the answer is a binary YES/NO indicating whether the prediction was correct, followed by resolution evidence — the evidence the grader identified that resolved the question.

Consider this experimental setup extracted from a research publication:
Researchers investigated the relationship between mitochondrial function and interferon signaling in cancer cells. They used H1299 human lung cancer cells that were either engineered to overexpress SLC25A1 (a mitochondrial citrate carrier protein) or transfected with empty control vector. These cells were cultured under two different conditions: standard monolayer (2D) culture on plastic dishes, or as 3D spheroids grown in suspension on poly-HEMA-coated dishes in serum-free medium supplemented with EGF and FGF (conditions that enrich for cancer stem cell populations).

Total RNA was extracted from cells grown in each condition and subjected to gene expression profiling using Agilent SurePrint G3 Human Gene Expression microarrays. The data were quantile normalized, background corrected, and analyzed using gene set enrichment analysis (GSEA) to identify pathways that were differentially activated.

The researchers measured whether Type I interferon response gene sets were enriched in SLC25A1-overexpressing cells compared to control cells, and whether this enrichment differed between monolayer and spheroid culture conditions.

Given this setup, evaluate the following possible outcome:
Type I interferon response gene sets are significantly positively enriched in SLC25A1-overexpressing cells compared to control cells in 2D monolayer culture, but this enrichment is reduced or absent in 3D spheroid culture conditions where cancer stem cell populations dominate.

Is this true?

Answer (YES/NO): NO